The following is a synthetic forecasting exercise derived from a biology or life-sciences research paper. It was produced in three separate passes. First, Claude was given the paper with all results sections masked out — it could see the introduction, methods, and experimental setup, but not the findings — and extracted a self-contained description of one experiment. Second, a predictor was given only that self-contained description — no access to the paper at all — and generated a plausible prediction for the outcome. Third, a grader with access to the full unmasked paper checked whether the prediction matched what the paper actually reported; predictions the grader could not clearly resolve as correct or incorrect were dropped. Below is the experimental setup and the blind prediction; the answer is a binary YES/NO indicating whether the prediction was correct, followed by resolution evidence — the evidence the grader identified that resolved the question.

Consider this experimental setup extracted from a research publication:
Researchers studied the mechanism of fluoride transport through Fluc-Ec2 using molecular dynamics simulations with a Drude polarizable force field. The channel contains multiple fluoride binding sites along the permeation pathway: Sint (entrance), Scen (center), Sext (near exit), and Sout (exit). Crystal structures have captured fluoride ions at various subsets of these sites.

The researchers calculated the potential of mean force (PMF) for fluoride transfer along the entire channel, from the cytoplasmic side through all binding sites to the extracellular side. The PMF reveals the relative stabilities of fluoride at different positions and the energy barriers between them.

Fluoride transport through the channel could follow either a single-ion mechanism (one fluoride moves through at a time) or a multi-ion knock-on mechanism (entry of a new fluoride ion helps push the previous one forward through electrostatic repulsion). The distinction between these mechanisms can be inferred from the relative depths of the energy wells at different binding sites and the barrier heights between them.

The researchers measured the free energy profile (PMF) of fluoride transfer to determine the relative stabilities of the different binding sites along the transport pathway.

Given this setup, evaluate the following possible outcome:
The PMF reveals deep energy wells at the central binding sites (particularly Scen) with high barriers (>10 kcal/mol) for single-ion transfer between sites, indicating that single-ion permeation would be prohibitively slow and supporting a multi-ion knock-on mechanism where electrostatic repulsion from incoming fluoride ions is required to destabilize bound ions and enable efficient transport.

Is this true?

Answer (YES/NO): NO